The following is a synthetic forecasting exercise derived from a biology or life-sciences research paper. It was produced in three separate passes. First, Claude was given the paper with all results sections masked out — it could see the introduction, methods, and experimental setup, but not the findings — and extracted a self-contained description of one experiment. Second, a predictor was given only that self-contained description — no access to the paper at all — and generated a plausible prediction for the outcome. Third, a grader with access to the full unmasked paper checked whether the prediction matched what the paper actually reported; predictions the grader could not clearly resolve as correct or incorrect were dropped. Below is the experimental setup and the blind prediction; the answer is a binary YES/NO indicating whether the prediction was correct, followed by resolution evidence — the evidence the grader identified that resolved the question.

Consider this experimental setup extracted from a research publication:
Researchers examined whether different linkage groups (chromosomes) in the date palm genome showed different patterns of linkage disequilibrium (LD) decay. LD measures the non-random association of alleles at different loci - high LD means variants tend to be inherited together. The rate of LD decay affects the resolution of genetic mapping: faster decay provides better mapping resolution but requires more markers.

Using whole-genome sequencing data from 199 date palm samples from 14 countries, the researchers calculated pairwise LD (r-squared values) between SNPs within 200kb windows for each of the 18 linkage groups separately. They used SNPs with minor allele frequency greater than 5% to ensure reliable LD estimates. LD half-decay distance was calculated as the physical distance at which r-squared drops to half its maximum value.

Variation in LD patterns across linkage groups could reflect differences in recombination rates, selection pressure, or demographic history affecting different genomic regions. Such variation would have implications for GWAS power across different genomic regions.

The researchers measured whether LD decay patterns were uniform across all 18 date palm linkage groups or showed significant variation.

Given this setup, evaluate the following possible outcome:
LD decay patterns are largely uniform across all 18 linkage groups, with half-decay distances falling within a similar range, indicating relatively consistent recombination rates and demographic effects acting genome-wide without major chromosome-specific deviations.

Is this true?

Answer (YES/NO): NO